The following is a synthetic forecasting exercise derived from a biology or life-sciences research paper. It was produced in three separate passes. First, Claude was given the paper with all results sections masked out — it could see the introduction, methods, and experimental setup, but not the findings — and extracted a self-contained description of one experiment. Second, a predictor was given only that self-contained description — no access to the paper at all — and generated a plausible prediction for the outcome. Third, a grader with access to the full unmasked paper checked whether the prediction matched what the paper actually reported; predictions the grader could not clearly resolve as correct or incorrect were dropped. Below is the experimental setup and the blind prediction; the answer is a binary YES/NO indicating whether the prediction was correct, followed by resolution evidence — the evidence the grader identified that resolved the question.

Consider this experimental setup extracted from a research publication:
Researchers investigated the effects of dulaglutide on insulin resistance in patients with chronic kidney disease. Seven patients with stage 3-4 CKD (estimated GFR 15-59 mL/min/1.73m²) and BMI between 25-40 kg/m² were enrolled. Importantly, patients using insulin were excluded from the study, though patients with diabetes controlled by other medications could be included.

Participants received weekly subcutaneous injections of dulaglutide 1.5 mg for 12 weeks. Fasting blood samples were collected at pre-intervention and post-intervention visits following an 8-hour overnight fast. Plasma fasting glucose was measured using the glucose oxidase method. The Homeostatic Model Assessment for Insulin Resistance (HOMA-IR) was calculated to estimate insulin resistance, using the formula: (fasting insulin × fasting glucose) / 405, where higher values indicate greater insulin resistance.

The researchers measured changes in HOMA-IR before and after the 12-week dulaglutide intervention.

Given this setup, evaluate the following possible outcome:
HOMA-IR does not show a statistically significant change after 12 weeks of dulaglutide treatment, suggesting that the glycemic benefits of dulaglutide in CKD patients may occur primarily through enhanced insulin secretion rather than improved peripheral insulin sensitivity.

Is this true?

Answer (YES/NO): YES